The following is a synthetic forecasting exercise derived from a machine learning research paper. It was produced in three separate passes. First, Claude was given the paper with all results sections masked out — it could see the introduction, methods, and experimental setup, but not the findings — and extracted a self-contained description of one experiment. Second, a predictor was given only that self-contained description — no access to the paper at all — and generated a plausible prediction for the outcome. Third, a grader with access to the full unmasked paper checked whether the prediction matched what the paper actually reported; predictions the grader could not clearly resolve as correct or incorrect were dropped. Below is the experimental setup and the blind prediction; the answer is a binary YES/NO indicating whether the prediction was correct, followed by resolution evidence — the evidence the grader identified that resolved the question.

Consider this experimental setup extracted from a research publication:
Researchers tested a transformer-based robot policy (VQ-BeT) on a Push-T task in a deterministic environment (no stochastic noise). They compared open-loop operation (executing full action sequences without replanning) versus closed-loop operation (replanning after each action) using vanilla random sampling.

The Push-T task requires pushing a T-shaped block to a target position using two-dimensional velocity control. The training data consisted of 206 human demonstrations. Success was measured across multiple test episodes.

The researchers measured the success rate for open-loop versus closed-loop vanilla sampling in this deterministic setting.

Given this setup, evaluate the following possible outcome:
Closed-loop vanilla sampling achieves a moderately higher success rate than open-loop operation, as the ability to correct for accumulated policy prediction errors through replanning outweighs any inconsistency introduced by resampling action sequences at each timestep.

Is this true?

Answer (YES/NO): NO